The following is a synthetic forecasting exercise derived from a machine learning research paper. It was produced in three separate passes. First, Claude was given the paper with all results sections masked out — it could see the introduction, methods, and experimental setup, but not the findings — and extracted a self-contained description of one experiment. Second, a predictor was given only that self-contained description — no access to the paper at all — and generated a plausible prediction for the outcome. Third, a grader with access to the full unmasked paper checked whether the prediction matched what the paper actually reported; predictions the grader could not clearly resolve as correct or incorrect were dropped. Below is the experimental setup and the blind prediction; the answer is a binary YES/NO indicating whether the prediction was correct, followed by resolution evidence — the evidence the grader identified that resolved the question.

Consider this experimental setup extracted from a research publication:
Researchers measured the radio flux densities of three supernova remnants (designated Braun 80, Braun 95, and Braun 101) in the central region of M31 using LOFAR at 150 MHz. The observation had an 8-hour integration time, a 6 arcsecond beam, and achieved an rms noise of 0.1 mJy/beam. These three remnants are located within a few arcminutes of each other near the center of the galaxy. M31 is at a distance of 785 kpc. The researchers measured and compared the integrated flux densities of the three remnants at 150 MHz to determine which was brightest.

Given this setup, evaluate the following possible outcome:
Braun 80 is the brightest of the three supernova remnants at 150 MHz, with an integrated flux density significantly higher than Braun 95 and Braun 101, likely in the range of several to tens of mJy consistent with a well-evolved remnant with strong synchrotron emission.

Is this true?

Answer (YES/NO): NO